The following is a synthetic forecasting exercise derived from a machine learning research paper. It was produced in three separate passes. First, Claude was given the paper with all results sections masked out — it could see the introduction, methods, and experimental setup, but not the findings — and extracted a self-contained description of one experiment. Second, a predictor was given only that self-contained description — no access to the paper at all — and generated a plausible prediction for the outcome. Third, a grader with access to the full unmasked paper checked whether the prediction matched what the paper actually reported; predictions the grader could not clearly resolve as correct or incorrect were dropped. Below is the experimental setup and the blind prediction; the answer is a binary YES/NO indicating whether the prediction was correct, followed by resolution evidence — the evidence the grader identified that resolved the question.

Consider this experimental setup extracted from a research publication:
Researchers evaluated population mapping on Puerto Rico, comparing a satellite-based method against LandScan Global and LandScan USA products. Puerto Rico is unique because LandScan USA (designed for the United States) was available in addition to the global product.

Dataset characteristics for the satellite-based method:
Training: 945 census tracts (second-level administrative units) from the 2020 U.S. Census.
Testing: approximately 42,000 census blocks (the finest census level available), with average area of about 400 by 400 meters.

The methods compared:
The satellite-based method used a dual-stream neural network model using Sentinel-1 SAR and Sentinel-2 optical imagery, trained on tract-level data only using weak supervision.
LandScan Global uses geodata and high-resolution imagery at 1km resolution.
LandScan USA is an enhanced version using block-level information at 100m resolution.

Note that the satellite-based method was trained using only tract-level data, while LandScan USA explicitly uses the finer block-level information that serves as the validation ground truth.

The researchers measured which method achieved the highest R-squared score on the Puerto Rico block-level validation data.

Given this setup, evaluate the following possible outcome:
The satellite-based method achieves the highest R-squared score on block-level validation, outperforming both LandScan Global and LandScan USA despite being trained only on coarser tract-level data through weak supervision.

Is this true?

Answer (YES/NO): YES